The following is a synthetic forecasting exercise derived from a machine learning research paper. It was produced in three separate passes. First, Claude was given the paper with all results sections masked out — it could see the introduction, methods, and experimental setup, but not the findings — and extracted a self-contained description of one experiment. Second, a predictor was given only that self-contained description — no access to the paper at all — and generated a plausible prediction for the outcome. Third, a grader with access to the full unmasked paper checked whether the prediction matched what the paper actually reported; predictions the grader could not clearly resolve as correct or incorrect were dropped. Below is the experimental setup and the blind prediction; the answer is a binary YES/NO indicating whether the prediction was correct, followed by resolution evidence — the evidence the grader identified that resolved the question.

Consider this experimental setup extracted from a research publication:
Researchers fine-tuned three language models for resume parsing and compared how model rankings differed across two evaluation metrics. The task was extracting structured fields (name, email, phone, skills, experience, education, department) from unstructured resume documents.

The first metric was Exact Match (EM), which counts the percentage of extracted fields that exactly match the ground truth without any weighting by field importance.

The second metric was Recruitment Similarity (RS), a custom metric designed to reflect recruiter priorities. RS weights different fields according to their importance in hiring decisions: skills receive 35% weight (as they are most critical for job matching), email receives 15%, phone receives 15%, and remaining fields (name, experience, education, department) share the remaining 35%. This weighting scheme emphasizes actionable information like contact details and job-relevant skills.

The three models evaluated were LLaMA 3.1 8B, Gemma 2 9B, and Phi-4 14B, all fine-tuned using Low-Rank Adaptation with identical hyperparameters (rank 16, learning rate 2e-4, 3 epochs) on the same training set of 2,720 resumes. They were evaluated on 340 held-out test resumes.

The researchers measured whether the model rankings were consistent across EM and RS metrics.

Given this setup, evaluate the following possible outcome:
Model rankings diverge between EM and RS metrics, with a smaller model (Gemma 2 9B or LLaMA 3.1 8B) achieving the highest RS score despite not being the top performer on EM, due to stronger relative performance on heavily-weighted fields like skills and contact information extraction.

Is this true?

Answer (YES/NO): YES